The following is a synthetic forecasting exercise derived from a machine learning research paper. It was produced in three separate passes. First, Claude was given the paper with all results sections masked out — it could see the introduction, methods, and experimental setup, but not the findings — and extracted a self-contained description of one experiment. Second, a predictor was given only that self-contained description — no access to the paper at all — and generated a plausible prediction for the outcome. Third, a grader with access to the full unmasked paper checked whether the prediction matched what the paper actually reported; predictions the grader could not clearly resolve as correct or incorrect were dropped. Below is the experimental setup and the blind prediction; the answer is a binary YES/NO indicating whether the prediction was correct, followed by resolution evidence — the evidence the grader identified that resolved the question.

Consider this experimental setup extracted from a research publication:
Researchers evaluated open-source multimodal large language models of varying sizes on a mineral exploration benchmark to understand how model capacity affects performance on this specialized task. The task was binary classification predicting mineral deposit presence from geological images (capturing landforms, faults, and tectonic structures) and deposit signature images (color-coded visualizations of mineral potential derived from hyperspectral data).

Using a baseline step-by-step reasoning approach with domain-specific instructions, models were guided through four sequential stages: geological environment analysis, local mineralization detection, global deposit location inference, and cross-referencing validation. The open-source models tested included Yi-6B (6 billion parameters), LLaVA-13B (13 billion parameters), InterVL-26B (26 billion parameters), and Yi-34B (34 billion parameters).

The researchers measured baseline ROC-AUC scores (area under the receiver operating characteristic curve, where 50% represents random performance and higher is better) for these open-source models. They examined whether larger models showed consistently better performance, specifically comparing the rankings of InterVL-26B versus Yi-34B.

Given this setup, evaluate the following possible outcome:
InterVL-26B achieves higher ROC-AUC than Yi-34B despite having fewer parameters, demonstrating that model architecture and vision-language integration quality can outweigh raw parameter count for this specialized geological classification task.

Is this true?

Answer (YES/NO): YES